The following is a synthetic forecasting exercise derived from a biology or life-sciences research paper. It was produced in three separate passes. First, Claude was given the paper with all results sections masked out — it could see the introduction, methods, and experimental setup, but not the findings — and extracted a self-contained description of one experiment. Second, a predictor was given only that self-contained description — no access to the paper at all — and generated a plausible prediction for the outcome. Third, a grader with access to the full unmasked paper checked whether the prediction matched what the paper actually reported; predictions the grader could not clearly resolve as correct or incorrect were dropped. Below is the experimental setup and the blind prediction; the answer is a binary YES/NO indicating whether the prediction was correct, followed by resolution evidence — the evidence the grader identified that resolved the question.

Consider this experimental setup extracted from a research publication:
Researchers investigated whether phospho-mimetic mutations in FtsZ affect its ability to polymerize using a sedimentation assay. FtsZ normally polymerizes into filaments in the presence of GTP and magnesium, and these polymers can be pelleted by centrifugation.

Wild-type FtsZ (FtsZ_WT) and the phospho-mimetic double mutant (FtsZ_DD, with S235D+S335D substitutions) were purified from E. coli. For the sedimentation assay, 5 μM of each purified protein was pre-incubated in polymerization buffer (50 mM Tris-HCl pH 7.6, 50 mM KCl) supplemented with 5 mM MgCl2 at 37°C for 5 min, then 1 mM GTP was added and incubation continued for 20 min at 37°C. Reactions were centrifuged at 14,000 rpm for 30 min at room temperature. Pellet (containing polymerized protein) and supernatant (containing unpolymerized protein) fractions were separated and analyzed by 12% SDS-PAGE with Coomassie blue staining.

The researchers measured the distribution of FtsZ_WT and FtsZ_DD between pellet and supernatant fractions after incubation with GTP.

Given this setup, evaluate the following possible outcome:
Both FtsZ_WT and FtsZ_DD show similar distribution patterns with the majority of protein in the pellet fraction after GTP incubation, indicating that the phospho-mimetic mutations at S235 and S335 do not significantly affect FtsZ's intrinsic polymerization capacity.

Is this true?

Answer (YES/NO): NO